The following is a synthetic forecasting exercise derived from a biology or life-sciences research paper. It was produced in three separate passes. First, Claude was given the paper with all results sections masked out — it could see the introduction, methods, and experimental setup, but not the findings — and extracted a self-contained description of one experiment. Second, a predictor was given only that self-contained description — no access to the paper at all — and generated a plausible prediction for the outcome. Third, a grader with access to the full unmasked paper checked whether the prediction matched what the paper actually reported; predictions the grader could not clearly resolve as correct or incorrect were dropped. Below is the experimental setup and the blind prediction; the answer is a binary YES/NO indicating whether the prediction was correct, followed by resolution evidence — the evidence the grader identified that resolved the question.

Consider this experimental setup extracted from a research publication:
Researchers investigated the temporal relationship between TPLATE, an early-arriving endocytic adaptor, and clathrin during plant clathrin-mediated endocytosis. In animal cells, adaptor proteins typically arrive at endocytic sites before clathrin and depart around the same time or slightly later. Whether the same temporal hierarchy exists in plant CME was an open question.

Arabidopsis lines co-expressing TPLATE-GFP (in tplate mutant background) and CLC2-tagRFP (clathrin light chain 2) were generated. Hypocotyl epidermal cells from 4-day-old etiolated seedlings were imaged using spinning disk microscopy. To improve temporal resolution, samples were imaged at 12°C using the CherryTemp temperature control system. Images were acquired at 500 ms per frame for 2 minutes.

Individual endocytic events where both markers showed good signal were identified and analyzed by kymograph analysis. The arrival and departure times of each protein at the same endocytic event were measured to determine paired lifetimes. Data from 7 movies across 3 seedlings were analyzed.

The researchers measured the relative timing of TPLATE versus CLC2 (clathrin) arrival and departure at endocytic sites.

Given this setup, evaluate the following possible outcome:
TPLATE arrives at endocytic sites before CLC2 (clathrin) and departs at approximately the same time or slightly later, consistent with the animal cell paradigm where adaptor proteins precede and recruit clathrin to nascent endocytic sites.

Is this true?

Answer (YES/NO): YES